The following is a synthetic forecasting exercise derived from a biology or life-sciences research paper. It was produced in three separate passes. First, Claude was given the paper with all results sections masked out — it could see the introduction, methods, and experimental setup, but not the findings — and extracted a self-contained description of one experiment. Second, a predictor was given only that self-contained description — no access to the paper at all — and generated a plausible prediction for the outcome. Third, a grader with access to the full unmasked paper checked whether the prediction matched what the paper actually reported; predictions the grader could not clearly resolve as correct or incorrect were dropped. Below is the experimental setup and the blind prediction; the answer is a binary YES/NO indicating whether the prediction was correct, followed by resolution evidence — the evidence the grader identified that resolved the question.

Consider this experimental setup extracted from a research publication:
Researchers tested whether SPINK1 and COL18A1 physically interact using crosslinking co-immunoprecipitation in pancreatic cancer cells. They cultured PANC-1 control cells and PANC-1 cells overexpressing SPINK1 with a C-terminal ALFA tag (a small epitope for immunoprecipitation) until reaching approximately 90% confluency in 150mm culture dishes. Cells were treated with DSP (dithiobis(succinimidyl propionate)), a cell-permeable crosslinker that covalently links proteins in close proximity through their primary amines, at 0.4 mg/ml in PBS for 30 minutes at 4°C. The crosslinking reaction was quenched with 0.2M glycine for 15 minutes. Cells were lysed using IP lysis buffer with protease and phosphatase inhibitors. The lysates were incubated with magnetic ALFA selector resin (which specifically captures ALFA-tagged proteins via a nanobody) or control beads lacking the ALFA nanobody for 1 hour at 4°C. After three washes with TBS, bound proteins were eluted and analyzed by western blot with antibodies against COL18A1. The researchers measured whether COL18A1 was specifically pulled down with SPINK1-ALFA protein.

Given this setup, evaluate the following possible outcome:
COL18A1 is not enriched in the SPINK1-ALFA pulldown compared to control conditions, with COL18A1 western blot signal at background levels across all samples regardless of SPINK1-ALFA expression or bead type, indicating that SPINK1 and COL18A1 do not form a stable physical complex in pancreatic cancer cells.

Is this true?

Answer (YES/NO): NO